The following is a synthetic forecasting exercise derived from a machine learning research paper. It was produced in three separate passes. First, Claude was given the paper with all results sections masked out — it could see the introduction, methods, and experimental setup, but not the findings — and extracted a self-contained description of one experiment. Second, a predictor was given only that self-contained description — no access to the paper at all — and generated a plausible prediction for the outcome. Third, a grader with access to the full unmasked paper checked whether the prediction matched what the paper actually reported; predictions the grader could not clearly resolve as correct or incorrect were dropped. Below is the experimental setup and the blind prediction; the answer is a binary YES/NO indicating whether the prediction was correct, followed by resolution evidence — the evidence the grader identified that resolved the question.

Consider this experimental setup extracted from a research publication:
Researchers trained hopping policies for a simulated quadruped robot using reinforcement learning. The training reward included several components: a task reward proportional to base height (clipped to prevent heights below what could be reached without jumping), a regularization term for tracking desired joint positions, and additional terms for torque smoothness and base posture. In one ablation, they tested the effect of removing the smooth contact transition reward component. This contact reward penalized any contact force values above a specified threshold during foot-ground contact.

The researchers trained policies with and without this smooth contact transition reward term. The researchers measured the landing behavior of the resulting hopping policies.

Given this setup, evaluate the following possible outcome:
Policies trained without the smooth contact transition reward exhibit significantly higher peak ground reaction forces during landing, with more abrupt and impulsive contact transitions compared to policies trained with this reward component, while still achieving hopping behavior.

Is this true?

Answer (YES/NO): YES